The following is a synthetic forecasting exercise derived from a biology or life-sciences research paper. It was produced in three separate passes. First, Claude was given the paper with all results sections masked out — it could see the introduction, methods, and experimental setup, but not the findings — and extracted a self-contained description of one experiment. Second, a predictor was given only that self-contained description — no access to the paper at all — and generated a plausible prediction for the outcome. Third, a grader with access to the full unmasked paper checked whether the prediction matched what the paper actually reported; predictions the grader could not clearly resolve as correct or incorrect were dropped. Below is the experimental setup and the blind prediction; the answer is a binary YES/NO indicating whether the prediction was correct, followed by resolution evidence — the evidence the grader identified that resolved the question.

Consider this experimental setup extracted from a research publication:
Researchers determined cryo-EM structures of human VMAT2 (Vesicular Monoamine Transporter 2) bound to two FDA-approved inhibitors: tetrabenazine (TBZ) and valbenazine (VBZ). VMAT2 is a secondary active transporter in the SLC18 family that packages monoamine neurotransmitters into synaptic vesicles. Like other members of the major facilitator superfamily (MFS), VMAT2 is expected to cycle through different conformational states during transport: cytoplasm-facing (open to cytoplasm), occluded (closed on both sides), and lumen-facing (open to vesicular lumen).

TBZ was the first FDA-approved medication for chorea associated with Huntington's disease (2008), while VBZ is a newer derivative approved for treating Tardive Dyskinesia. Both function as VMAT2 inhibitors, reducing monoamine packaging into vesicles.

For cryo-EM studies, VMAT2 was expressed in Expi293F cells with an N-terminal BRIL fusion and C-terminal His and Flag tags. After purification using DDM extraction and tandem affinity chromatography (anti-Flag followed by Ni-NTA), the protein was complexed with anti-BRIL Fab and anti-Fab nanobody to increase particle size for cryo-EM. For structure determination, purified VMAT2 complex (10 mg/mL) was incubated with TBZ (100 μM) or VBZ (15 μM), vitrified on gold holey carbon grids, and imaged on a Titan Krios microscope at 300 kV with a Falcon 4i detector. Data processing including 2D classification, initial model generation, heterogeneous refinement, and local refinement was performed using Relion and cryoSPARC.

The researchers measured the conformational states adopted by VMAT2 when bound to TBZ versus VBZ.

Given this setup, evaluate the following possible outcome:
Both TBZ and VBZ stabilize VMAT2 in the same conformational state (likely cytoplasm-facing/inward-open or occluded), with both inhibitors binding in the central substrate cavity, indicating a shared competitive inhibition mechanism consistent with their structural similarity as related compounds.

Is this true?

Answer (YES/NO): NO